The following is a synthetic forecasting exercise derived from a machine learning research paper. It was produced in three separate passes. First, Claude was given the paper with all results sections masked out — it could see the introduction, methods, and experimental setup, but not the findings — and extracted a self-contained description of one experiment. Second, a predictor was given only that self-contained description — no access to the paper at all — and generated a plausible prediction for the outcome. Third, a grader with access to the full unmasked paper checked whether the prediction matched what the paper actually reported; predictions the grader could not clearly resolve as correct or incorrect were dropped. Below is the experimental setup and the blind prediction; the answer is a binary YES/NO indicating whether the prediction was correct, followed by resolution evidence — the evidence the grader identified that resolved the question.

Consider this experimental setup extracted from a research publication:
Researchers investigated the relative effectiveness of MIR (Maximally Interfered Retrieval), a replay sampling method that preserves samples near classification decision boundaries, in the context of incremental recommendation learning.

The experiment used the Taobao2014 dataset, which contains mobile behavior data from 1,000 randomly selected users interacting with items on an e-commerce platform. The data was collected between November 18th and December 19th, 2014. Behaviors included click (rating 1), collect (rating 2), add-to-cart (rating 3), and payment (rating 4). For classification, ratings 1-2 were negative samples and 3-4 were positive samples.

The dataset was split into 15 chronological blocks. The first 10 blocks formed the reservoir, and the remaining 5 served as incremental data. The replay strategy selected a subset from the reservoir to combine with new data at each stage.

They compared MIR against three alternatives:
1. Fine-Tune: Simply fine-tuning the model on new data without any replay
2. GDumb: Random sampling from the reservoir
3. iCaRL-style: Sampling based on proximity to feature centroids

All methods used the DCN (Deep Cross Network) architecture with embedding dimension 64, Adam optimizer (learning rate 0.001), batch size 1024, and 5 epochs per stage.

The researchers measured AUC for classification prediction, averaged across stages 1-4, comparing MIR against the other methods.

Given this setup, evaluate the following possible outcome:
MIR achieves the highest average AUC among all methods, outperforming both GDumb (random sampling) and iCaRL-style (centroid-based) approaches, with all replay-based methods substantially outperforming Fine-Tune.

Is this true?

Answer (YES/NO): NO